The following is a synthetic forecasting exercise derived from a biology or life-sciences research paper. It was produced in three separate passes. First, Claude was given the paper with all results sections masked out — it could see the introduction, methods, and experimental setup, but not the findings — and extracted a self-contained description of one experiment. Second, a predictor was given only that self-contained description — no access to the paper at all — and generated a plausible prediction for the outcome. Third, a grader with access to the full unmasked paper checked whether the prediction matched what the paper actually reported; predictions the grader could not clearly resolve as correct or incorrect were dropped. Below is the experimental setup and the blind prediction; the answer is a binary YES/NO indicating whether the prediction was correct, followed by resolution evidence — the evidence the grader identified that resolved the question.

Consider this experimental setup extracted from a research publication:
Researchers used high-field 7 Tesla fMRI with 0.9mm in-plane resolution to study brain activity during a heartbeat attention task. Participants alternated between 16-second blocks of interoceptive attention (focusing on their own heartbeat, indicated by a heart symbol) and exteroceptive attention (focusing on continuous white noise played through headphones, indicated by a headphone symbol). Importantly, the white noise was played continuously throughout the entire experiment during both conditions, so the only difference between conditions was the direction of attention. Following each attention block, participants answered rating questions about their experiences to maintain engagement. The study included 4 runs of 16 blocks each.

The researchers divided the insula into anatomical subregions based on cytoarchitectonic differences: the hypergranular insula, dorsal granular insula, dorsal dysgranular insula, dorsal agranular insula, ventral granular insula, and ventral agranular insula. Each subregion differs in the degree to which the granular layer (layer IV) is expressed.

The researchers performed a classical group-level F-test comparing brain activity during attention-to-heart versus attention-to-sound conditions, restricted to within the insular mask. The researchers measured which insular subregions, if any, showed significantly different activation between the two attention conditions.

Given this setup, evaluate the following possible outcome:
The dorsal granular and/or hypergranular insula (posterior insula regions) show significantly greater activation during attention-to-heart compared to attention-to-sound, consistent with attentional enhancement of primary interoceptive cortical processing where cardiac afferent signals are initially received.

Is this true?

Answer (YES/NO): NO